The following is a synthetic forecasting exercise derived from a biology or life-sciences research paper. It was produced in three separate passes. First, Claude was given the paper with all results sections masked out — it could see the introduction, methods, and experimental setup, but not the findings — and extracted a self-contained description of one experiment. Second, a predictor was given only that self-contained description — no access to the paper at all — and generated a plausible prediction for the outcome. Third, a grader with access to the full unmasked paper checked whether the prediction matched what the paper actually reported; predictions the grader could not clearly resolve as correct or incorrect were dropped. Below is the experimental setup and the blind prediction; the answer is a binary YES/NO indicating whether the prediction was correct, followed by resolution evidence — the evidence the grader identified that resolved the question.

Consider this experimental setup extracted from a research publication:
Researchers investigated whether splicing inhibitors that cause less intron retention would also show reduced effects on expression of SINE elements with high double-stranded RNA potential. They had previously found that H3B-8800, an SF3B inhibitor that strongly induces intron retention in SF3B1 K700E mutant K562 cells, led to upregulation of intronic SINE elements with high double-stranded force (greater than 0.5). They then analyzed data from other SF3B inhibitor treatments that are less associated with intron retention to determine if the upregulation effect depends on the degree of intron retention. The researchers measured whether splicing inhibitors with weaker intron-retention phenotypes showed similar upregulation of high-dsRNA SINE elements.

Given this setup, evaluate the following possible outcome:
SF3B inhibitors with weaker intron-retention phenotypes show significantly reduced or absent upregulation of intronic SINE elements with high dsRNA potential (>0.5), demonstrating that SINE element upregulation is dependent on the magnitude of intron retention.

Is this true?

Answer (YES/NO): YES